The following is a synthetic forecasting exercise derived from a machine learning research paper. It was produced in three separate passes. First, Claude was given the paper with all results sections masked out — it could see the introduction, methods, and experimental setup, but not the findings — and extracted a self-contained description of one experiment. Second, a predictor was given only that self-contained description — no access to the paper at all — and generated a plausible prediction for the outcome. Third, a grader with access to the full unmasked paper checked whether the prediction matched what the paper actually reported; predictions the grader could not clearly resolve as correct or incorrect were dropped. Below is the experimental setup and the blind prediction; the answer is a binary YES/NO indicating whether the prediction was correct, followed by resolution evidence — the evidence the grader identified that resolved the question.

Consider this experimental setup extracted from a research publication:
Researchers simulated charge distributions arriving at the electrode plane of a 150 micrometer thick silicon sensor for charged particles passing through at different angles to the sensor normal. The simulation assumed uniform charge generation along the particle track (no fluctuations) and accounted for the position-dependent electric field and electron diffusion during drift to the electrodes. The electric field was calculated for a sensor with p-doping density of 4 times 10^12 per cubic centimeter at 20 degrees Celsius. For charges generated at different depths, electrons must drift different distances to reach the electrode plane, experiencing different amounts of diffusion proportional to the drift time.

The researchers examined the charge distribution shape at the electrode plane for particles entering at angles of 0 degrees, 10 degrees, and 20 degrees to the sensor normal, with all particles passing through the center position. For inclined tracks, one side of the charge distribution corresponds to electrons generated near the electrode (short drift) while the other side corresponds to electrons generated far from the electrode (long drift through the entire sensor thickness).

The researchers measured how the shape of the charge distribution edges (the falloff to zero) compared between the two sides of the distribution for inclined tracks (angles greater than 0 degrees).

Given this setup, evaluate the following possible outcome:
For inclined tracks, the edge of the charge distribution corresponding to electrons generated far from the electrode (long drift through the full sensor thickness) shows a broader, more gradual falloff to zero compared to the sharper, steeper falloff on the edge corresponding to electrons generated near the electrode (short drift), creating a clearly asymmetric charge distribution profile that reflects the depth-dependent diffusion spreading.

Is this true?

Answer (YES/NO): YES